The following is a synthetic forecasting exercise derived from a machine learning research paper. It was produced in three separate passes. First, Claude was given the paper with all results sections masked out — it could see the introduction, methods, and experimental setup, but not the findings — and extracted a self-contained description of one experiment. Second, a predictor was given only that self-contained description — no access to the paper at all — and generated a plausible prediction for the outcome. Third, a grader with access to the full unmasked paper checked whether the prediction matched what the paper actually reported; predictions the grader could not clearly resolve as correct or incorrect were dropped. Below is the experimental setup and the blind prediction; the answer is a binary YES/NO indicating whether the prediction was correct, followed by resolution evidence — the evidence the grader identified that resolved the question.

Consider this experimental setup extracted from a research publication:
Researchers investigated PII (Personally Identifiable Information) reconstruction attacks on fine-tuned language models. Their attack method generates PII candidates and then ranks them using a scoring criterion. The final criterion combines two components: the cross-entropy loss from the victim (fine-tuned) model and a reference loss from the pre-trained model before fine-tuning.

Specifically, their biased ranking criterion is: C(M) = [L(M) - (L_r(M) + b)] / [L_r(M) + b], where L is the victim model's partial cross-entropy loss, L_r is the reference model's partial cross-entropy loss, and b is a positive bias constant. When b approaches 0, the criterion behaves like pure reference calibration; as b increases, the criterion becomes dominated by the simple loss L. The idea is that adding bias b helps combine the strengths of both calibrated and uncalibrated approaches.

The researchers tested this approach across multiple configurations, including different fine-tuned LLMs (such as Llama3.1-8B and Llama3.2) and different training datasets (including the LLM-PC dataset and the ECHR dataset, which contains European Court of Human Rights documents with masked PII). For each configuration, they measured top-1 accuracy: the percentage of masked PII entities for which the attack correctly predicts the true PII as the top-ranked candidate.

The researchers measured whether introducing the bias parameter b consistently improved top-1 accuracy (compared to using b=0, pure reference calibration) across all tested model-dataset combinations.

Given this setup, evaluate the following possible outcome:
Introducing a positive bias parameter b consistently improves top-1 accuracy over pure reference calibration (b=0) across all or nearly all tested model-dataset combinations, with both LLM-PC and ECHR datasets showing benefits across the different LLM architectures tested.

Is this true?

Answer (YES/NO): NO